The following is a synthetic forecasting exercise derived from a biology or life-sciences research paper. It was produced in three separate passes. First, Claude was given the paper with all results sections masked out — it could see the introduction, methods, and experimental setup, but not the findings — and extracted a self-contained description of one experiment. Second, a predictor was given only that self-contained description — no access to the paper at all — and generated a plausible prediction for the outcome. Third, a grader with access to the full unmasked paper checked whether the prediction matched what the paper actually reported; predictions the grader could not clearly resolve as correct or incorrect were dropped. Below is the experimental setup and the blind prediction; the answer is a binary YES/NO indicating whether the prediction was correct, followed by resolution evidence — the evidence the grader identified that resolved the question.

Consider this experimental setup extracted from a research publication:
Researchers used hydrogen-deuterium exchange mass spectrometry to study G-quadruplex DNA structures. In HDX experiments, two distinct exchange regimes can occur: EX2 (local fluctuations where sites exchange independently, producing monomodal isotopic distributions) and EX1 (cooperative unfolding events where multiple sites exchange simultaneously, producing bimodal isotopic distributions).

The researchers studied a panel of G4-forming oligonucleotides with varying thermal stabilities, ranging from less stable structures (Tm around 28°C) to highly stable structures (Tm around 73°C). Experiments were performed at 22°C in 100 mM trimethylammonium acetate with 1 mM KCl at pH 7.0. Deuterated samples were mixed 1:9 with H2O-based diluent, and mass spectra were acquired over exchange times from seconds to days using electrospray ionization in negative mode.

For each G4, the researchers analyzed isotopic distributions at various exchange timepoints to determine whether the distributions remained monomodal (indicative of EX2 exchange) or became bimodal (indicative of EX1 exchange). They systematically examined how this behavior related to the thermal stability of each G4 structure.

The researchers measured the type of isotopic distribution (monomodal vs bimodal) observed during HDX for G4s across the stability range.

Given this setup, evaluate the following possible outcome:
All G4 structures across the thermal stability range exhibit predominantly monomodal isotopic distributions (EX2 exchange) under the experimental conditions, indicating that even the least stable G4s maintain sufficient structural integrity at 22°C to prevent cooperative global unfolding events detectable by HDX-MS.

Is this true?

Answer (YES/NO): NO